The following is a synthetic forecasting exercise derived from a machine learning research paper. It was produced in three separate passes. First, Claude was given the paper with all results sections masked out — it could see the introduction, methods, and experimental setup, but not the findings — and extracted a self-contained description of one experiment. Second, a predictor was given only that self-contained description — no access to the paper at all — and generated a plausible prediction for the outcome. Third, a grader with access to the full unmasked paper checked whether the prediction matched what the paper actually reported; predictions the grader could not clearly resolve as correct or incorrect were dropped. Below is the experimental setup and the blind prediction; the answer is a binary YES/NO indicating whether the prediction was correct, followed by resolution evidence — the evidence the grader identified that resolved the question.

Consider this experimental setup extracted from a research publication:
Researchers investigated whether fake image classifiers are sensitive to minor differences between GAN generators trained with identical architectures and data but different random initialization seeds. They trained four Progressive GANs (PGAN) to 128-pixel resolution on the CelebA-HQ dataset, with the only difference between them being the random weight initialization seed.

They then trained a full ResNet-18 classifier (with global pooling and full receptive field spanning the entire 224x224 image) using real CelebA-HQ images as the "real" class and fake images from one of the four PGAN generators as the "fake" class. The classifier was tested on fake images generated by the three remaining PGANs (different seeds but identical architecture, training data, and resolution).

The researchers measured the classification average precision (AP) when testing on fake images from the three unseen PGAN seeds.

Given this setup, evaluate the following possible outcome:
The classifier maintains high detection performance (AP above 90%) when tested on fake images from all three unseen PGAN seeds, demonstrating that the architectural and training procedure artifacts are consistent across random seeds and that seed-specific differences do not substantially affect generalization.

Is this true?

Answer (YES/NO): NO